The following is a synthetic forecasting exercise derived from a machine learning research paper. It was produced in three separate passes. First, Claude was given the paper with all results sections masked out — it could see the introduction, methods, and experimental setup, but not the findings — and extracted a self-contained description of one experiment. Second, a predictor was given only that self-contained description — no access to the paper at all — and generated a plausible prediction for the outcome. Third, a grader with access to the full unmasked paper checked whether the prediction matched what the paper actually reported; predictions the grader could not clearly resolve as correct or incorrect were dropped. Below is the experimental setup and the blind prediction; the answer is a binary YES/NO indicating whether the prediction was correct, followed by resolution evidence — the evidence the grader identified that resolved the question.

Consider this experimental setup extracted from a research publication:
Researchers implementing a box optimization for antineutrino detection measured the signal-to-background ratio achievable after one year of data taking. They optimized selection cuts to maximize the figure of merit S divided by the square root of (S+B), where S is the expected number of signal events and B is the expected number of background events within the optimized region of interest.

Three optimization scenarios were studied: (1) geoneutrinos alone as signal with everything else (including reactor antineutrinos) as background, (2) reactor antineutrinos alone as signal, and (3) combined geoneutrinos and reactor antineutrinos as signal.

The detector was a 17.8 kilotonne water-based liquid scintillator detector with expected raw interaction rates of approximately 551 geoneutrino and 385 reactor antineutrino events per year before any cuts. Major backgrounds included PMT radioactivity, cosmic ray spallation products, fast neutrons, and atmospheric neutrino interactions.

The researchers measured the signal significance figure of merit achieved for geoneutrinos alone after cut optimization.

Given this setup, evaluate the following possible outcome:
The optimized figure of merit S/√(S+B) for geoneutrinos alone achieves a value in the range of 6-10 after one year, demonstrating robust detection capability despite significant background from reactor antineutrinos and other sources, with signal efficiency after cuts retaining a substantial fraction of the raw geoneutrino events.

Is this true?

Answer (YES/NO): NO